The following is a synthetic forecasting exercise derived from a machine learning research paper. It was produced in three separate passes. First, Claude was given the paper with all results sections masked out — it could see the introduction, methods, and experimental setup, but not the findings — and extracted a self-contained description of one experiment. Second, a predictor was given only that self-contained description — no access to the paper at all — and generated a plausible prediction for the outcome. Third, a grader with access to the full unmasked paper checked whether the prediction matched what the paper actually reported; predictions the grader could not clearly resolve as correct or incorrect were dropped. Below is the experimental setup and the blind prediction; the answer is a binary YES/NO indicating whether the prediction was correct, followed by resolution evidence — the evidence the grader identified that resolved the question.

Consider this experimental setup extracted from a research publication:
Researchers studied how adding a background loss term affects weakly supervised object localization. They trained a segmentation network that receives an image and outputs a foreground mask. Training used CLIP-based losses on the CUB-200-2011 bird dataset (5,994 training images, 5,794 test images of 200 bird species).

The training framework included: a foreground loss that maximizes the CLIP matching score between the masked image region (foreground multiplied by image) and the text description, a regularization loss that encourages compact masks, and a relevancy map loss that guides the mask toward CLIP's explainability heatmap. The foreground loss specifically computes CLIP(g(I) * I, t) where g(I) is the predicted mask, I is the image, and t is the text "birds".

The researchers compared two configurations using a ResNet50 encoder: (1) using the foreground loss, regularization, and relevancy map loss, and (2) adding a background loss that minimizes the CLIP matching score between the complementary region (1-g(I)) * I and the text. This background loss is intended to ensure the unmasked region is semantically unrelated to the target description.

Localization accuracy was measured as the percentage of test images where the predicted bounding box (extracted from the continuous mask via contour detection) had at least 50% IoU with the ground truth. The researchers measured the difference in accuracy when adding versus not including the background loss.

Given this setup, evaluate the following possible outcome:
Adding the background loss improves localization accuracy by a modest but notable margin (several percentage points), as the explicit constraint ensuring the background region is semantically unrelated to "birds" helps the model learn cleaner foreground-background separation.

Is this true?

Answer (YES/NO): NO